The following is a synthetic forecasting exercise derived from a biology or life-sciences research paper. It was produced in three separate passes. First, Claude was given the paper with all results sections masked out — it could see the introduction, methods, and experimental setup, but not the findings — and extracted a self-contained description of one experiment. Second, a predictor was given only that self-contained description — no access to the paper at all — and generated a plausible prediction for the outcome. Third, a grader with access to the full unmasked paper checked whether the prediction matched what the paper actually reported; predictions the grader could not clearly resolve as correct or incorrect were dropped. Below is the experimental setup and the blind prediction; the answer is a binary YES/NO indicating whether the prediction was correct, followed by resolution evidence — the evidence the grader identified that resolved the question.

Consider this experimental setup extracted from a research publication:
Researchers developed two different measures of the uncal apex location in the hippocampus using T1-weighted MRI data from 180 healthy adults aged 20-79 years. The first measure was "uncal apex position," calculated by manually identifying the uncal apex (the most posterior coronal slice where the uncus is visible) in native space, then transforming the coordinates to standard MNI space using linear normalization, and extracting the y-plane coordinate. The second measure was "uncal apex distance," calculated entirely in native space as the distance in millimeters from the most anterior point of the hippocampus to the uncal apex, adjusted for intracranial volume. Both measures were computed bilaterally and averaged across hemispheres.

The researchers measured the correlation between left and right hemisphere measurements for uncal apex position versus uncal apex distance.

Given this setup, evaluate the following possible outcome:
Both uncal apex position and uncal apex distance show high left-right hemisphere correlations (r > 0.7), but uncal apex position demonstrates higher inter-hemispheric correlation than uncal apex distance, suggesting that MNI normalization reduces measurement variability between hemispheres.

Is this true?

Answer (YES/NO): NO